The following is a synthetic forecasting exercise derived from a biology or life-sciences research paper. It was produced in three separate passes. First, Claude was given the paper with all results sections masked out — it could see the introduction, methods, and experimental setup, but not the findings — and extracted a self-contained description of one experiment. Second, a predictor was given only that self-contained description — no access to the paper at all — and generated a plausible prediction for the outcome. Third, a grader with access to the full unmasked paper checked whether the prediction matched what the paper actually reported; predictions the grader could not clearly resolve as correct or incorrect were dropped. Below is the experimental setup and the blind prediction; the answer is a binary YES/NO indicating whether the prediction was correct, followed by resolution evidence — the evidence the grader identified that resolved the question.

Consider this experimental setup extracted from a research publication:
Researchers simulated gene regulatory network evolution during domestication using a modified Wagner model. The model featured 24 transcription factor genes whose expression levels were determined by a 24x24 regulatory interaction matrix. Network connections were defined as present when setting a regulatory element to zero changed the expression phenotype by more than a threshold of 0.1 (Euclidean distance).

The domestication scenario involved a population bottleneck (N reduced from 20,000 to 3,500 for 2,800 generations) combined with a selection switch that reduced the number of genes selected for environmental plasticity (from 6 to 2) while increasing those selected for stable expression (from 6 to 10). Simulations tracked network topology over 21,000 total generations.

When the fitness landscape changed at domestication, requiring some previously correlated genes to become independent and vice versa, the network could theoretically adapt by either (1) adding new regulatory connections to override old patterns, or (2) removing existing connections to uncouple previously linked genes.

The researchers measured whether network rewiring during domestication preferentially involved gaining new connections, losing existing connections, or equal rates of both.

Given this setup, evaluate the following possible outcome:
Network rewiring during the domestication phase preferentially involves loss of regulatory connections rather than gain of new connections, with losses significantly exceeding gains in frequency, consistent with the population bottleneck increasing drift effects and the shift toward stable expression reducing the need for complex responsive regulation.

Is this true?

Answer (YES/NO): NO